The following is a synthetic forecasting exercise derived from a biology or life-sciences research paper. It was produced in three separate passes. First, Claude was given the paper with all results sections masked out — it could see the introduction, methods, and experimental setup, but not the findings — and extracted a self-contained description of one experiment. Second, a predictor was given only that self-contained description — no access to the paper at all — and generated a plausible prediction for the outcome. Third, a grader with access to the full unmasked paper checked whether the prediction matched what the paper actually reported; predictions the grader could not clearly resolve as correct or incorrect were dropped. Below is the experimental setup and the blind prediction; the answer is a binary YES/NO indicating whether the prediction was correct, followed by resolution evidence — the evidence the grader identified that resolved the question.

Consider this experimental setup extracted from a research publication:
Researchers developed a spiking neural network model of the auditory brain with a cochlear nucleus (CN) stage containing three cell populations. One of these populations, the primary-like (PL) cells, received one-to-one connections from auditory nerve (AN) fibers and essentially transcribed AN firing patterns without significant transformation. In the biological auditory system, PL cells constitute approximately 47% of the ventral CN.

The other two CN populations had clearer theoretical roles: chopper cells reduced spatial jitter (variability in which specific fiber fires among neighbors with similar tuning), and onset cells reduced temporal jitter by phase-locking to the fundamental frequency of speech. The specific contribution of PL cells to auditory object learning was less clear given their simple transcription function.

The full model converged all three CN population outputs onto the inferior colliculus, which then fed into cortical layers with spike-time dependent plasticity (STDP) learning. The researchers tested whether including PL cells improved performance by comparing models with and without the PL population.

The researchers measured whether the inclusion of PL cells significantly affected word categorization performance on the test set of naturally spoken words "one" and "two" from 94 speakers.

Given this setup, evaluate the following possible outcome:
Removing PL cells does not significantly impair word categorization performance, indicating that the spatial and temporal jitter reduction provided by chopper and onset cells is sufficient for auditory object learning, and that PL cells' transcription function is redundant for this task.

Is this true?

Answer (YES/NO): NO